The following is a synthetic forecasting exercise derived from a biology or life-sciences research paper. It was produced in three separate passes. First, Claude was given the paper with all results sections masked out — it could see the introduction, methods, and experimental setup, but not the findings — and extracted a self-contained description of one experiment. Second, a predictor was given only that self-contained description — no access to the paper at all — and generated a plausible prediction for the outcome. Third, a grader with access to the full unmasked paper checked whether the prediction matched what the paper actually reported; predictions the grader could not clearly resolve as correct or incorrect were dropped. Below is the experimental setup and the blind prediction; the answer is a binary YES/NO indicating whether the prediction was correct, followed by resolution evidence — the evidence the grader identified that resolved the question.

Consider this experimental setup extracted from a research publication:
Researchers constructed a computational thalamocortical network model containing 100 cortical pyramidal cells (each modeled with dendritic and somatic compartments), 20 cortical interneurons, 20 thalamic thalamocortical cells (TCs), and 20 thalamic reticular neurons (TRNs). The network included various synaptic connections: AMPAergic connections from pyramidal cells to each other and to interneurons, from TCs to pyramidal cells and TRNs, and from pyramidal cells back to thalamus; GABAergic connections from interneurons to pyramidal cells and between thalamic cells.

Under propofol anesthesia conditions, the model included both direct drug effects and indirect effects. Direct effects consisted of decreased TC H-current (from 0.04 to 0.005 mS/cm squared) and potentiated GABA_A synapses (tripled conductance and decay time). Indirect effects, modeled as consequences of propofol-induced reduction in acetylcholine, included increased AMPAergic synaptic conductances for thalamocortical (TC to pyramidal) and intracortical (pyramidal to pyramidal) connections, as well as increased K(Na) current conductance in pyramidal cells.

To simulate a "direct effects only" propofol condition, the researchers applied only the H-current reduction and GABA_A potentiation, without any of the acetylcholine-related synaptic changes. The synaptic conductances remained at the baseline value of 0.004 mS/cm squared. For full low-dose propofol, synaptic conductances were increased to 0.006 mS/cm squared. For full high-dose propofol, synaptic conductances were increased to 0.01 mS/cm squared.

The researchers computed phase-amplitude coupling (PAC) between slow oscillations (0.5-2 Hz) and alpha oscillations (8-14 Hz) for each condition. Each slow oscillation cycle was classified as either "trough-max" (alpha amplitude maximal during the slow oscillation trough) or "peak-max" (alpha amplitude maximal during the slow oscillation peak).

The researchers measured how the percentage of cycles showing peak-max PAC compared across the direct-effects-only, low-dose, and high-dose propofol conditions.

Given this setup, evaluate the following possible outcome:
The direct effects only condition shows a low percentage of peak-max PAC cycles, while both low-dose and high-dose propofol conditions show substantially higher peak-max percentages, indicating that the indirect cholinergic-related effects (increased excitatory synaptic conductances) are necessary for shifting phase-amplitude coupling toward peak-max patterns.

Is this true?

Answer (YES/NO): NO